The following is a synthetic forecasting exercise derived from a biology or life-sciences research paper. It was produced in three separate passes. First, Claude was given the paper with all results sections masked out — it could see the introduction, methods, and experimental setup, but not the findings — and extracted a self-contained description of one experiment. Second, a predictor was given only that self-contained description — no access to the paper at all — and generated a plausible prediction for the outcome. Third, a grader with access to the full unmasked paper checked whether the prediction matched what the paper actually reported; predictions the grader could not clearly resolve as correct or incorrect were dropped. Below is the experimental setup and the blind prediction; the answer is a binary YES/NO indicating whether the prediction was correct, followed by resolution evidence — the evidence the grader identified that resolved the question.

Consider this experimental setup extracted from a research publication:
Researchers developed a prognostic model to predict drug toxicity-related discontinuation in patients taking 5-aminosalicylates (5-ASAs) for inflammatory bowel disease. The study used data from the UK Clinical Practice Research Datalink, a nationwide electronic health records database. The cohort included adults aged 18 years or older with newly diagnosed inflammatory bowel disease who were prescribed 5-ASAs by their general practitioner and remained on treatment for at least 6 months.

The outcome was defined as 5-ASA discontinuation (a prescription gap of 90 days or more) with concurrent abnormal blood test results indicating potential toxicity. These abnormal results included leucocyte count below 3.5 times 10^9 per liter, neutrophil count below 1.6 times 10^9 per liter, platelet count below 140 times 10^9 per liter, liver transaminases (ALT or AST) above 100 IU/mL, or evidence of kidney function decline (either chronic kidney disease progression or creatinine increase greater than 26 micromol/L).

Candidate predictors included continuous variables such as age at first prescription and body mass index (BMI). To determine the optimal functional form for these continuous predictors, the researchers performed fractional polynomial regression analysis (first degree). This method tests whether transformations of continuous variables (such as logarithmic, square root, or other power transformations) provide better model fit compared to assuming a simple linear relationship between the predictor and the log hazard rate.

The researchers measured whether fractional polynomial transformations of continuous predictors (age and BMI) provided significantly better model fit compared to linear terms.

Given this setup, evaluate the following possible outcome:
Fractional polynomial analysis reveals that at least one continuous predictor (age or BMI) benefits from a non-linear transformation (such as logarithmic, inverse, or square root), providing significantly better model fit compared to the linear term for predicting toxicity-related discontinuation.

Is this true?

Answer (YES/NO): NO